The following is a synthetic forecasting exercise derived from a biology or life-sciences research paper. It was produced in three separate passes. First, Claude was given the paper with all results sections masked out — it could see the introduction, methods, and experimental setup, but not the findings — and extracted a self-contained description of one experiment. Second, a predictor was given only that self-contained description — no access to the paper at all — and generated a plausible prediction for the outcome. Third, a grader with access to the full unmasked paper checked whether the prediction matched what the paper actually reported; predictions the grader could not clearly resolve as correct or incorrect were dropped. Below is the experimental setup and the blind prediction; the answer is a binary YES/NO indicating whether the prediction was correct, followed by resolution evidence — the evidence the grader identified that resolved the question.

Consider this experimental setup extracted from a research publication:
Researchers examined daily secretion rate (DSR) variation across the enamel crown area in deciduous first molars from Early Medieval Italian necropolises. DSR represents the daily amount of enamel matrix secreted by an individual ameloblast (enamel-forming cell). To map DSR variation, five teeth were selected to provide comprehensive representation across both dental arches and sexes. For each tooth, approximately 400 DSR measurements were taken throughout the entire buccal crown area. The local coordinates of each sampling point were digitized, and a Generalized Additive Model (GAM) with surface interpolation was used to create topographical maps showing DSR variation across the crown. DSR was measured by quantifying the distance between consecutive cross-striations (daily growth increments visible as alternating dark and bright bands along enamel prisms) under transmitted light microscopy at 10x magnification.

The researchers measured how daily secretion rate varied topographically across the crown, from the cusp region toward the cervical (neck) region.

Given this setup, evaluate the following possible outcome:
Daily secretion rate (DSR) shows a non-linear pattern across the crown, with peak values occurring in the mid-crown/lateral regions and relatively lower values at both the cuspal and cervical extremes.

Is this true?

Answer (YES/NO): YES